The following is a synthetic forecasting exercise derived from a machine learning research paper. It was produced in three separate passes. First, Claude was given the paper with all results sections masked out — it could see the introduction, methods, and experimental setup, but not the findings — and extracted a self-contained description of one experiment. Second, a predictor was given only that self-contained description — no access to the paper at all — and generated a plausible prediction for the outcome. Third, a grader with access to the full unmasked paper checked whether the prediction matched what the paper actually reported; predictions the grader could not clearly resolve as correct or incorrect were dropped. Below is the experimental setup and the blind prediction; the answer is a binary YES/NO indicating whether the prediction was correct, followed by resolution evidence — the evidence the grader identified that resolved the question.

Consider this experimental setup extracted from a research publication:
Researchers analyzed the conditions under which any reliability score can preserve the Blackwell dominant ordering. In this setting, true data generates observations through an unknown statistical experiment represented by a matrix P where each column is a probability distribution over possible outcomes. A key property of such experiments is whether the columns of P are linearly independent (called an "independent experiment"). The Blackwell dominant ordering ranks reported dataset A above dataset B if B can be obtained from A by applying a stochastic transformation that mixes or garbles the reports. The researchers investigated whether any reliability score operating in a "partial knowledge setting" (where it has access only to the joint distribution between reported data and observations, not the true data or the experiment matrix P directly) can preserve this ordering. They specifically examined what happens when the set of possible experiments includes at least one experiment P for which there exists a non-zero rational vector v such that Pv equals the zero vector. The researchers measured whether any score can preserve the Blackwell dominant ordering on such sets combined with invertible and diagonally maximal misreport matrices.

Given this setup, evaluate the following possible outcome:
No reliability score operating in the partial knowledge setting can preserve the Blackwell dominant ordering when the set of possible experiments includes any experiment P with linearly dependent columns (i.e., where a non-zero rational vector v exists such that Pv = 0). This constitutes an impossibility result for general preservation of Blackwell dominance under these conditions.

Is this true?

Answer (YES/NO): YES